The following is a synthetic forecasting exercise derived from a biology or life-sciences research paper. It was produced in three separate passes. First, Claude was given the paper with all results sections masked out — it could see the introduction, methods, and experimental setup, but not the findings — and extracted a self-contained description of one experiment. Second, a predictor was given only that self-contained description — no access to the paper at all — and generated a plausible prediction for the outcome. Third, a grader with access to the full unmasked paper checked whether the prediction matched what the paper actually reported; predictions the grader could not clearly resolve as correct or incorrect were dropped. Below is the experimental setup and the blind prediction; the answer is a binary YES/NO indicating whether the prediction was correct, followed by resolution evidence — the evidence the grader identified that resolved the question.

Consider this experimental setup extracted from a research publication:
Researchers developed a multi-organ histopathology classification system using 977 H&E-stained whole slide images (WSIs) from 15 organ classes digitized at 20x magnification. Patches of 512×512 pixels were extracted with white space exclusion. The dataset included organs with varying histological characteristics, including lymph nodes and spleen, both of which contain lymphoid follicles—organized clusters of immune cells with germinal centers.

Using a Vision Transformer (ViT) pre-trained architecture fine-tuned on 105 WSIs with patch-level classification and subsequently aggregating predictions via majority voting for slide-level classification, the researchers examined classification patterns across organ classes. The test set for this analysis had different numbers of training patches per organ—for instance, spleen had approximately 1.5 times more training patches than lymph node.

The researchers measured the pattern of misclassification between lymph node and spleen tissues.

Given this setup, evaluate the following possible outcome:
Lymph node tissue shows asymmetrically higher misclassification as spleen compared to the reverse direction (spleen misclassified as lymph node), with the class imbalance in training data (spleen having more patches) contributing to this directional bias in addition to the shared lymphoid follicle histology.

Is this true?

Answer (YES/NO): YES